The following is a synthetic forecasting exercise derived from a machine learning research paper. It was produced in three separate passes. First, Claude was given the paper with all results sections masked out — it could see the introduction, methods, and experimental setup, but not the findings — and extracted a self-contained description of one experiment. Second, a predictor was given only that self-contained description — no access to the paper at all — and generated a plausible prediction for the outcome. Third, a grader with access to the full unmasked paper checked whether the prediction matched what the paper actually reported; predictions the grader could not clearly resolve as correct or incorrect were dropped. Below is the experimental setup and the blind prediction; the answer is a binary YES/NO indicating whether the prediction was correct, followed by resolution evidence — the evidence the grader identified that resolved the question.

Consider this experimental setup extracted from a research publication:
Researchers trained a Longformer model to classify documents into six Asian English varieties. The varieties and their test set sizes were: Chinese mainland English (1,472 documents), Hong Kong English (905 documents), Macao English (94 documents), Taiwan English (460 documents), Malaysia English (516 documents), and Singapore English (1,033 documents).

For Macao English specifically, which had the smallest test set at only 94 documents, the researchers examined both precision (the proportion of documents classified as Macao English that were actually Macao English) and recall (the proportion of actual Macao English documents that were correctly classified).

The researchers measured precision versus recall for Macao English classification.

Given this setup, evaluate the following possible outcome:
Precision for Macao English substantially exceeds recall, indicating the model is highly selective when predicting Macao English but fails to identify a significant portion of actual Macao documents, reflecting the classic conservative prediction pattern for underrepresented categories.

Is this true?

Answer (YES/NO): YES